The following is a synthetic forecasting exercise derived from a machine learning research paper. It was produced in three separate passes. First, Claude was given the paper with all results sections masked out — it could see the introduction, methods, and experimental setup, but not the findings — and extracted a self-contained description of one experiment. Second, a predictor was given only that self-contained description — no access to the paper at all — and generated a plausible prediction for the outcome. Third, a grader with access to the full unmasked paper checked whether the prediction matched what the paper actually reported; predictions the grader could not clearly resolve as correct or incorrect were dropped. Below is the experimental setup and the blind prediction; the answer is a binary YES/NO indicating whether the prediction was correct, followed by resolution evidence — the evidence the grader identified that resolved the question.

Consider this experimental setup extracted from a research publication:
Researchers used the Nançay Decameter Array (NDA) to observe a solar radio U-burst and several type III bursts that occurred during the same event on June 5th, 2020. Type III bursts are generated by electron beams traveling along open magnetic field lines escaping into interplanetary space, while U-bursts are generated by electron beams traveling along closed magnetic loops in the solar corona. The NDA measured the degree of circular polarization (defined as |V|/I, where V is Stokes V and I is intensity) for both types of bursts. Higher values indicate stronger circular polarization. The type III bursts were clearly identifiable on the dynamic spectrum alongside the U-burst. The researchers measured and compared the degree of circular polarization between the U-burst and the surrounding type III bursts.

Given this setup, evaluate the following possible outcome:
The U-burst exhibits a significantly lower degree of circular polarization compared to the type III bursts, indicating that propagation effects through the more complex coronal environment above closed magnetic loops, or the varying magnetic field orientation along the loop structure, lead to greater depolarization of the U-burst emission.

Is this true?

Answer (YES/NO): NO